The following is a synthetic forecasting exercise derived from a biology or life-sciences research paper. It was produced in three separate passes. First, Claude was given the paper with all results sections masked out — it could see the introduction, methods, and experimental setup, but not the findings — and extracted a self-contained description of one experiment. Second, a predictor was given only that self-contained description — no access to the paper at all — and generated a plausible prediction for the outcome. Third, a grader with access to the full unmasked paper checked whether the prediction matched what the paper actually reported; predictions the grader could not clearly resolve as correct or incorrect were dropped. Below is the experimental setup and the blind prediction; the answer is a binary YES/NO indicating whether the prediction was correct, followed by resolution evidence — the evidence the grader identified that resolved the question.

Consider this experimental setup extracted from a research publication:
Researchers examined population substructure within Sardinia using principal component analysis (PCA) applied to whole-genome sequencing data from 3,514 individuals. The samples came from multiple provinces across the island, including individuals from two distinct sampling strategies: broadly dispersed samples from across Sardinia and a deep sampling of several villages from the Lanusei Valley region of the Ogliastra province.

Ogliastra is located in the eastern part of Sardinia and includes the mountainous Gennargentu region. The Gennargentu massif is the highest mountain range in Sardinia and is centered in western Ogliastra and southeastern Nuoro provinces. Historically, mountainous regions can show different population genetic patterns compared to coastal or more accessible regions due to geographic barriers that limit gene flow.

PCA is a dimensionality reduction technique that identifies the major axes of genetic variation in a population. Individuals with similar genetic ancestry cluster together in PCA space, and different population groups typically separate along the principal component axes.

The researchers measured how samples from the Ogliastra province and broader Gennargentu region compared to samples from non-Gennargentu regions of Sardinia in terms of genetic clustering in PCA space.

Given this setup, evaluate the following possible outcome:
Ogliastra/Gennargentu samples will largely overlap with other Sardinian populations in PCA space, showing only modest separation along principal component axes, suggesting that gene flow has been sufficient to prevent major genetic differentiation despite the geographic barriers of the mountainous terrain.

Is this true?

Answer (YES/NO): NO